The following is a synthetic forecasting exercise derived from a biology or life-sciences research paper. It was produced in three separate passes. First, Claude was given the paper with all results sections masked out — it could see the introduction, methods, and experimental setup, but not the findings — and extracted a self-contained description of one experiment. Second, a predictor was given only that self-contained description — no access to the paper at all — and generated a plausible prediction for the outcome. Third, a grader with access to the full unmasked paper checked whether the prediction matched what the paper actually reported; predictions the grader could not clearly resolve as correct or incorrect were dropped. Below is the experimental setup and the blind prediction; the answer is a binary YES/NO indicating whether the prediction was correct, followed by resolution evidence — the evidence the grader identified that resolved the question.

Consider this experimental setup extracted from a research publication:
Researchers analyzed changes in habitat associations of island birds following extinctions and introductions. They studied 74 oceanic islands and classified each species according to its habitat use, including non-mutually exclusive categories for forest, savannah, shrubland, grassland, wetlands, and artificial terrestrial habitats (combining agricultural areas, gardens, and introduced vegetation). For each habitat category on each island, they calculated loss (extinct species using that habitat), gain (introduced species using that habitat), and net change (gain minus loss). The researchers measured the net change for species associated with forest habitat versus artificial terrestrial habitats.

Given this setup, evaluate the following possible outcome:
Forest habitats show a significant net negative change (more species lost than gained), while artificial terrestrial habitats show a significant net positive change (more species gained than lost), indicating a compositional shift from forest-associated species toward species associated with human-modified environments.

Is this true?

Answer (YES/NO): NO